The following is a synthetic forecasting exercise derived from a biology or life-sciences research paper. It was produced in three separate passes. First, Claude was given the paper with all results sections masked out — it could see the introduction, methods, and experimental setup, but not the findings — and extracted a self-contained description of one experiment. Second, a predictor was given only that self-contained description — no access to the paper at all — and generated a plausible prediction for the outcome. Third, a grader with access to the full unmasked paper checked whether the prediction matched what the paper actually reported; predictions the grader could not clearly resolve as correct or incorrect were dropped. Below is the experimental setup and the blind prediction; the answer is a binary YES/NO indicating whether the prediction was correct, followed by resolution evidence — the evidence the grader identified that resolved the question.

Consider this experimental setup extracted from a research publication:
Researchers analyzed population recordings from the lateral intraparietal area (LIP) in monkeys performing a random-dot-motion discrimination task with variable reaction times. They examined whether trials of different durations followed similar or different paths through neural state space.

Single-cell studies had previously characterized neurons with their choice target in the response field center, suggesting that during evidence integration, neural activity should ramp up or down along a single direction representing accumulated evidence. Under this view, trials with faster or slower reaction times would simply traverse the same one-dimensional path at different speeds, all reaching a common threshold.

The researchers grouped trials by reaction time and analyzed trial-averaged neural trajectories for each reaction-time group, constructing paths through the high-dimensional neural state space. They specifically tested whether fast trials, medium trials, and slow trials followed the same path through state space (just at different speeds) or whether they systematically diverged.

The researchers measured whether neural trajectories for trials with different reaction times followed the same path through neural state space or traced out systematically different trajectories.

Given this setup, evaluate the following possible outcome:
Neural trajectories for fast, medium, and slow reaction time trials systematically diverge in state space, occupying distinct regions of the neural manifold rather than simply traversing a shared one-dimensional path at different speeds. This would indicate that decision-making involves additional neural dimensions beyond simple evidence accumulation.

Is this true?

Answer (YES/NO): YES